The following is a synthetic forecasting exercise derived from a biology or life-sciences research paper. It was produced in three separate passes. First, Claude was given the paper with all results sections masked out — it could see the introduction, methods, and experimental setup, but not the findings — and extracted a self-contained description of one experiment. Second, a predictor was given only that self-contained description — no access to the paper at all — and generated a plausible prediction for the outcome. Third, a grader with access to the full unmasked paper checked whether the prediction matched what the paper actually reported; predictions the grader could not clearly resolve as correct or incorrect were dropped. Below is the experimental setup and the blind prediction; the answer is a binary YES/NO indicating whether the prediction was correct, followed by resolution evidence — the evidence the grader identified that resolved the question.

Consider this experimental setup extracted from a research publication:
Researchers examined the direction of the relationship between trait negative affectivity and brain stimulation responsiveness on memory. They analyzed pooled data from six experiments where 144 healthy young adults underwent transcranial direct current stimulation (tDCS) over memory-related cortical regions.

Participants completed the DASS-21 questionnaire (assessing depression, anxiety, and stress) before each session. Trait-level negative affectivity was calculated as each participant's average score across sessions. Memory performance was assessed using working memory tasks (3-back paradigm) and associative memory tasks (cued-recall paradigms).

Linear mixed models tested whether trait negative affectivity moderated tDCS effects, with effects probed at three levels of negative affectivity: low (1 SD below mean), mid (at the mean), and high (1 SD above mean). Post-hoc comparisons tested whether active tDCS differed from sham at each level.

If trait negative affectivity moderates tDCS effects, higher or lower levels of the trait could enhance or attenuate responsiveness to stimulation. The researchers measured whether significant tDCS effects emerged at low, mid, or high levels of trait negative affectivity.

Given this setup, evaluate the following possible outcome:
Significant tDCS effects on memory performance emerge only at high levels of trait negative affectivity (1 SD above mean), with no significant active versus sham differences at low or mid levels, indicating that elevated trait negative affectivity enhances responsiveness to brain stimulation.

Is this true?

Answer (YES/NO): NO